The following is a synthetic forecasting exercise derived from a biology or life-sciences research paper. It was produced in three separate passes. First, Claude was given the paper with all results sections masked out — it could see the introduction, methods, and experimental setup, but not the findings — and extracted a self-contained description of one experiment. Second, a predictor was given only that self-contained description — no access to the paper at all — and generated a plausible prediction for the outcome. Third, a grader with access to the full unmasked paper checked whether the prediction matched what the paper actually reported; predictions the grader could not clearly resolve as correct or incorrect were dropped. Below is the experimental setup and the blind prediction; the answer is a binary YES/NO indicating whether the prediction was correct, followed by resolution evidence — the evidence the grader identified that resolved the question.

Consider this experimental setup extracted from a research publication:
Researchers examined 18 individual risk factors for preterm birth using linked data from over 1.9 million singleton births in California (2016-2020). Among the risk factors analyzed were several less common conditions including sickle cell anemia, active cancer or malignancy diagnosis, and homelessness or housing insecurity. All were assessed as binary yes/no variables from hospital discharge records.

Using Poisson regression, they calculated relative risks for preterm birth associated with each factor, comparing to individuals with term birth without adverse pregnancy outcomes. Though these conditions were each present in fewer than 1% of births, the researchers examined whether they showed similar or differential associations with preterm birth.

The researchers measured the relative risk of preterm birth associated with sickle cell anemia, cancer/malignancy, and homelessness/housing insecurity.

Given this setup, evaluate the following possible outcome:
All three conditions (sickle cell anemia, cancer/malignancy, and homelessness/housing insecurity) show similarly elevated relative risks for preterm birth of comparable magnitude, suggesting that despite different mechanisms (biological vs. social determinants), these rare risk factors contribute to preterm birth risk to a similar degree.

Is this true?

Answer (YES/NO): YES